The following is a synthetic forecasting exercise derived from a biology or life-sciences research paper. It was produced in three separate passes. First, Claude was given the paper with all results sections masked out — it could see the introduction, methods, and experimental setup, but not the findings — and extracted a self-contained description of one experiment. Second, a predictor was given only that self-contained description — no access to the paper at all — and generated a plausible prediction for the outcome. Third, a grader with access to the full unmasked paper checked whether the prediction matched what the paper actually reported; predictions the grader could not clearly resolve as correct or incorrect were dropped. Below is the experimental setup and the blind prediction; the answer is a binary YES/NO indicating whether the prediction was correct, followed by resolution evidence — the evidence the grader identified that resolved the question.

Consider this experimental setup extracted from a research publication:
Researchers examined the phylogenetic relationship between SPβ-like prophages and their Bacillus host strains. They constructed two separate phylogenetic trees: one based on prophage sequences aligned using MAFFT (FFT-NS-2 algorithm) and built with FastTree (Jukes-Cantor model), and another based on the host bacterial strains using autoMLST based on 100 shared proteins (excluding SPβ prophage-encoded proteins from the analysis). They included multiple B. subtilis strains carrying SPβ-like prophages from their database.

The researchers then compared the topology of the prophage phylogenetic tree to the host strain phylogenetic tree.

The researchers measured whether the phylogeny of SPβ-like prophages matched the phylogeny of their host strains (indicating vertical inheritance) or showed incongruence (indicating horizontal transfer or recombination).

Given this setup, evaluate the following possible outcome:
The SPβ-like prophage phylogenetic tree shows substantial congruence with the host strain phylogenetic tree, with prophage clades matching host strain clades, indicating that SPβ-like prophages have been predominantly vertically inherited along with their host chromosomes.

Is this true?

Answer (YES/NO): NO